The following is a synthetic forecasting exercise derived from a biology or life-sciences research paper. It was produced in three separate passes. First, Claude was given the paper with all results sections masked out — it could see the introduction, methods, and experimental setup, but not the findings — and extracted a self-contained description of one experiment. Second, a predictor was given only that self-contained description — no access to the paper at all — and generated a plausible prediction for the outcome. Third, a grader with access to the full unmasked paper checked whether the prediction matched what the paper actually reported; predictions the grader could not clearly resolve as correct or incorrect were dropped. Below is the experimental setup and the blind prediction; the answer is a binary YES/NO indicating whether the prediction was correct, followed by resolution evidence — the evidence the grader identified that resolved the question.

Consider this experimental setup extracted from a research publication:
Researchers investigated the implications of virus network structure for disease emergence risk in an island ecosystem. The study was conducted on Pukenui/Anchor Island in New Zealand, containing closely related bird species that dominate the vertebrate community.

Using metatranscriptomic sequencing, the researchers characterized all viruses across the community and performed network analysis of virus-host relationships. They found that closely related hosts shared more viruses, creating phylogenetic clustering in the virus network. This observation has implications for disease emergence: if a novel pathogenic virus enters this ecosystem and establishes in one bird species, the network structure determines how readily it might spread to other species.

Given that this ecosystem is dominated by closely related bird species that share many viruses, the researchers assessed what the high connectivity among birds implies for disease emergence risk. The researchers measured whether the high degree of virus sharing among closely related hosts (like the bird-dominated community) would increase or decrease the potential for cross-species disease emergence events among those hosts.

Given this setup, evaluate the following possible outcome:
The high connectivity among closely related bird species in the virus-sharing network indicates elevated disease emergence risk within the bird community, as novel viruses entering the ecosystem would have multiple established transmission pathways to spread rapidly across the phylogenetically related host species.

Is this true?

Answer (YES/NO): YES